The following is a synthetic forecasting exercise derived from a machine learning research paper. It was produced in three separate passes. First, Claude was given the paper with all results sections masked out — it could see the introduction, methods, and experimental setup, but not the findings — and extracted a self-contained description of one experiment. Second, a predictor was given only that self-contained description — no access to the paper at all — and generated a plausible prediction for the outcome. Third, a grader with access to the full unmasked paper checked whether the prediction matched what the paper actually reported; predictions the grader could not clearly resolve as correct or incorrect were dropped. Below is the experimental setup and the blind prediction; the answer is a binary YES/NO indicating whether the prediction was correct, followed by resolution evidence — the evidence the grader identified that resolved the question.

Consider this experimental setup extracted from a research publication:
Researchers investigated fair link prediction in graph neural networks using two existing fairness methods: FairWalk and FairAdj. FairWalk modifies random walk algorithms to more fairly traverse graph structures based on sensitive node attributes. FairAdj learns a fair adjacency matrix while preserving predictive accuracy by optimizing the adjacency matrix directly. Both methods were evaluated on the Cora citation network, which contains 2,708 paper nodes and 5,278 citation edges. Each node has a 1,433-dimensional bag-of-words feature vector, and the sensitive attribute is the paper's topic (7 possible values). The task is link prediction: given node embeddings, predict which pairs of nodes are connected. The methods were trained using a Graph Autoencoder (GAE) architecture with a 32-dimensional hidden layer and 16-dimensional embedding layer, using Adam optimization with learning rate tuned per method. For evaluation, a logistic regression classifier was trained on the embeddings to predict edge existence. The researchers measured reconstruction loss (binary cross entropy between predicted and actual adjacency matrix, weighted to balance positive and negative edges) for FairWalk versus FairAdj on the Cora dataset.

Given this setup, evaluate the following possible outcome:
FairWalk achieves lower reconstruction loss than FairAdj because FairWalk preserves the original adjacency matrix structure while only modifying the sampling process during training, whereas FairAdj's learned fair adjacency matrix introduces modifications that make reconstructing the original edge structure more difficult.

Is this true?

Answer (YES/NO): NO